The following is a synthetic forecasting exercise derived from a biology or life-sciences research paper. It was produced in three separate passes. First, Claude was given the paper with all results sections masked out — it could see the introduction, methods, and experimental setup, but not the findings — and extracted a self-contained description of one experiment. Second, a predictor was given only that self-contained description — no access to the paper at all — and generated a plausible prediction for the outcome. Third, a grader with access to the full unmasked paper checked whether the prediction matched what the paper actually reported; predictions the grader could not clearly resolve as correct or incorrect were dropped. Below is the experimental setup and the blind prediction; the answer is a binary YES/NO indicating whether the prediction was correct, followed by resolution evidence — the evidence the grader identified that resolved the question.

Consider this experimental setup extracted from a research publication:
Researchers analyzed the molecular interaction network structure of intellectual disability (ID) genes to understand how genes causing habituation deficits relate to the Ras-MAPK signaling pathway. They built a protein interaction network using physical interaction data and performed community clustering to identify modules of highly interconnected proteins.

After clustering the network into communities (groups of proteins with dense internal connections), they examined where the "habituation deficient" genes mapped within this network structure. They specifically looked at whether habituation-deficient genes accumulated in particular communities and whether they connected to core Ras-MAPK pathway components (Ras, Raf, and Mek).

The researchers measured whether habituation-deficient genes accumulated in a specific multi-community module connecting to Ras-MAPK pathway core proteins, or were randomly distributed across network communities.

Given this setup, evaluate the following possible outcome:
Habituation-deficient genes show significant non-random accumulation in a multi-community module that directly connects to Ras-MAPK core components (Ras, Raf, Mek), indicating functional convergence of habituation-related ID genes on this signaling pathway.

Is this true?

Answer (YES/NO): YES